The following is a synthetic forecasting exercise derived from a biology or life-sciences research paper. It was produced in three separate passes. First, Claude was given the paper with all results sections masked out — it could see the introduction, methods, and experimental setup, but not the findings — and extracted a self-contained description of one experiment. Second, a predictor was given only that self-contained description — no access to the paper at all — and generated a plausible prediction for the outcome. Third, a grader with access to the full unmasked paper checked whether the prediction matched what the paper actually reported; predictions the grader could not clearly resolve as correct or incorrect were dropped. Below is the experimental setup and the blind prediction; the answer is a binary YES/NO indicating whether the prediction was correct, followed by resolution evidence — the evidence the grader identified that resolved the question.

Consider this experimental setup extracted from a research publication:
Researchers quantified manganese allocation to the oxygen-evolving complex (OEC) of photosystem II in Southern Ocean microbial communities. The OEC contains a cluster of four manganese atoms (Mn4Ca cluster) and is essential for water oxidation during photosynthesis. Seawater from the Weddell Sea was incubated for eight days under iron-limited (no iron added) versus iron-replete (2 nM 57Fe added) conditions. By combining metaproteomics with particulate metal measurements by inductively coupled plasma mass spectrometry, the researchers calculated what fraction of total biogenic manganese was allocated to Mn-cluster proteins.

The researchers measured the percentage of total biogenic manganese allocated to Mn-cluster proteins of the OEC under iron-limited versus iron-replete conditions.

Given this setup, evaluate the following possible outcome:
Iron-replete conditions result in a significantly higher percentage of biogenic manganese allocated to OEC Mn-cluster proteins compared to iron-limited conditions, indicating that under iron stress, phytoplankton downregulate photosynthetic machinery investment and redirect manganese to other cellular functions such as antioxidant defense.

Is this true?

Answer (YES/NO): YES